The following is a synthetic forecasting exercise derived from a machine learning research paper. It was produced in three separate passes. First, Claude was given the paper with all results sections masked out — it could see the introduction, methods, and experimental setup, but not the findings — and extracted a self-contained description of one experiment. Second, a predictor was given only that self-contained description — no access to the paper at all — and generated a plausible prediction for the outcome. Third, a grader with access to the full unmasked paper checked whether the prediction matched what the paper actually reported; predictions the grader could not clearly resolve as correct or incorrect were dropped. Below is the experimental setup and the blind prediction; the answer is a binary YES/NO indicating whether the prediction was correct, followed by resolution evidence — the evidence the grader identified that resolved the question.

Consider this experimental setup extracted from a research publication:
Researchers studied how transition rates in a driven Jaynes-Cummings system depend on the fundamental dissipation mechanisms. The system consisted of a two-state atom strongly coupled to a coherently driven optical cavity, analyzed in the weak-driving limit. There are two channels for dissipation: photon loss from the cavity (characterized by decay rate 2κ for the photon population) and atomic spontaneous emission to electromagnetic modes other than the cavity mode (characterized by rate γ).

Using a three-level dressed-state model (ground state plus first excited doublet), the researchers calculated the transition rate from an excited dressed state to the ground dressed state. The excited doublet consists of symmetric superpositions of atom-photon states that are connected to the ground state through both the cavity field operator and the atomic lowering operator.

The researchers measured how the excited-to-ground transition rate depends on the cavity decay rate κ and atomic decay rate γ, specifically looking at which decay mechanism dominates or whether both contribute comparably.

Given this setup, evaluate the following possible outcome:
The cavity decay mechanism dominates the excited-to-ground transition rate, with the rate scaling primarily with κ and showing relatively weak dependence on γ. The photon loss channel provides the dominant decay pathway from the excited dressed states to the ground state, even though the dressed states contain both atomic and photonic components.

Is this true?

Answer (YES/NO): NO